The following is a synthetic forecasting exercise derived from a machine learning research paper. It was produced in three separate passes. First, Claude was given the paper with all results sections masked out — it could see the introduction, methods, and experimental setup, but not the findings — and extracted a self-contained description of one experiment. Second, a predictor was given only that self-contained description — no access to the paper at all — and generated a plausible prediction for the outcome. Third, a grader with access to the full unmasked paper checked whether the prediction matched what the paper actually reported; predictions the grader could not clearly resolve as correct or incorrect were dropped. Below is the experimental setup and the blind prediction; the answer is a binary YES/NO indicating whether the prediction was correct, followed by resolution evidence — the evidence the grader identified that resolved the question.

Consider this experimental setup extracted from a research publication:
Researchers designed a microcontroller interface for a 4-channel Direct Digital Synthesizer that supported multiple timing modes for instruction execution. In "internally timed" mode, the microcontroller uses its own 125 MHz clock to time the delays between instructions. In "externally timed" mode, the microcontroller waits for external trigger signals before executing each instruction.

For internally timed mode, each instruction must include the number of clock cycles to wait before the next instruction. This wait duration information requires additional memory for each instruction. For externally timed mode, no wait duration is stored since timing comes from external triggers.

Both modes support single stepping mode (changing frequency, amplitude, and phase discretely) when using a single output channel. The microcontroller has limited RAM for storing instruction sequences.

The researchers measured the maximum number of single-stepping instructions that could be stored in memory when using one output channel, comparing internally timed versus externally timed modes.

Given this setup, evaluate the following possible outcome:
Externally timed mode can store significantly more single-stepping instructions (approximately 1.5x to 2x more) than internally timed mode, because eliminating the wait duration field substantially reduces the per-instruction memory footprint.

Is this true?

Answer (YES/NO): NO